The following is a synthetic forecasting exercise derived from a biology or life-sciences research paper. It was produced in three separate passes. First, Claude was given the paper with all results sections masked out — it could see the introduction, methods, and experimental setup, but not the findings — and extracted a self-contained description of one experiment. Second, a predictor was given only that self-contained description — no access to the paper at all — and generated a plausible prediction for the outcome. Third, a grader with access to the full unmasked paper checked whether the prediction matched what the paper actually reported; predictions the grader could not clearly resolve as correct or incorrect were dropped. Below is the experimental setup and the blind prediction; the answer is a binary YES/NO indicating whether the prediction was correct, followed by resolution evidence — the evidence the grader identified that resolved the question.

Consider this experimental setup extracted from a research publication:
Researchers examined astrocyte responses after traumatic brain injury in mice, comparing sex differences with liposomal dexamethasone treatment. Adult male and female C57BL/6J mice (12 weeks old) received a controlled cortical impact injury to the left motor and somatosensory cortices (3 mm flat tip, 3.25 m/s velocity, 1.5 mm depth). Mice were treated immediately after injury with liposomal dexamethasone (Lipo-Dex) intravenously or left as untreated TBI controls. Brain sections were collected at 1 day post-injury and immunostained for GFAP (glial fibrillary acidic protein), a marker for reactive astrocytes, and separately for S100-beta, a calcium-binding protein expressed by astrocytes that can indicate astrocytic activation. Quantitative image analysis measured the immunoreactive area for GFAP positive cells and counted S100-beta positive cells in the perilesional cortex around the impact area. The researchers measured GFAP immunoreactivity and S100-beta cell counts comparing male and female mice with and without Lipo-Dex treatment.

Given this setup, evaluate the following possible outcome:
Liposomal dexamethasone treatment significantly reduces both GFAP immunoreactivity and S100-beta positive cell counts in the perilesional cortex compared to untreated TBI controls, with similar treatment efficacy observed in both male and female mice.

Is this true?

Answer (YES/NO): NO